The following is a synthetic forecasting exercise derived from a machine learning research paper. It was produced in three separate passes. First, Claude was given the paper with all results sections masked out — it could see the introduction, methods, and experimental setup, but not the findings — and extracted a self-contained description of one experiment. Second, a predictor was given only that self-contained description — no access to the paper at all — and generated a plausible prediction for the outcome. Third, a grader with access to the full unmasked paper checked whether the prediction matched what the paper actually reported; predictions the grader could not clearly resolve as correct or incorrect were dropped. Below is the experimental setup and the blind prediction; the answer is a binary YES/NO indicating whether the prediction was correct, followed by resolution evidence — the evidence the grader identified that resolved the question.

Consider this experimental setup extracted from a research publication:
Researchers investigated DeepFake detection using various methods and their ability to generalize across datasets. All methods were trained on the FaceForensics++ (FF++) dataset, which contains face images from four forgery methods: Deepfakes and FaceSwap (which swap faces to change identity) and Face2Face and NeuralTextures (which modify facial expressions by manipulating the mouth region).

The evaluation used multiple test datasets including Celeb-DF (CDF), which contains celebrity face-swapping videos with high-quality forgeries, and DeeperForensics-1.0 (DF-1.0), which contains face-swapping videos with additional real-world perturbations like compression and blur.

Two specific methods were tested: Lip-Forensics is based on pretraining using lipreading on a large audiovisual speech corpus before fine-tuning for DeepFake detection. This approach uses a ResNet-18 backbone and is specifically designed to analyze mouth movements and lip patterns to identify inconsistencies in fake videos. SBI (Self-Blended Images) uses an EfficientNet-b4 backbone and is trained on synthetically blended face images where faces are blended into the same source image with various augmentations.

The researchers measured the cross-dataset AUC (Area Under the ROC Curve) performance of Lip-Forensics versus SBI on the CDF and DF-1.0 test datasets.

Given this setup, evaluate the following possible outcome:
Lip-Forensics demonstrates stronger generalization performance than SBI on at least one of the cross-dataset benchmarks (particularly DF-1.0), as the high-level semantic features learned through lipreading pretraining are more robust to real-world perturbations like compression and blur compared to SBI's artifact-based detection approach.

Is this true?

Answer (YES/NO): YES